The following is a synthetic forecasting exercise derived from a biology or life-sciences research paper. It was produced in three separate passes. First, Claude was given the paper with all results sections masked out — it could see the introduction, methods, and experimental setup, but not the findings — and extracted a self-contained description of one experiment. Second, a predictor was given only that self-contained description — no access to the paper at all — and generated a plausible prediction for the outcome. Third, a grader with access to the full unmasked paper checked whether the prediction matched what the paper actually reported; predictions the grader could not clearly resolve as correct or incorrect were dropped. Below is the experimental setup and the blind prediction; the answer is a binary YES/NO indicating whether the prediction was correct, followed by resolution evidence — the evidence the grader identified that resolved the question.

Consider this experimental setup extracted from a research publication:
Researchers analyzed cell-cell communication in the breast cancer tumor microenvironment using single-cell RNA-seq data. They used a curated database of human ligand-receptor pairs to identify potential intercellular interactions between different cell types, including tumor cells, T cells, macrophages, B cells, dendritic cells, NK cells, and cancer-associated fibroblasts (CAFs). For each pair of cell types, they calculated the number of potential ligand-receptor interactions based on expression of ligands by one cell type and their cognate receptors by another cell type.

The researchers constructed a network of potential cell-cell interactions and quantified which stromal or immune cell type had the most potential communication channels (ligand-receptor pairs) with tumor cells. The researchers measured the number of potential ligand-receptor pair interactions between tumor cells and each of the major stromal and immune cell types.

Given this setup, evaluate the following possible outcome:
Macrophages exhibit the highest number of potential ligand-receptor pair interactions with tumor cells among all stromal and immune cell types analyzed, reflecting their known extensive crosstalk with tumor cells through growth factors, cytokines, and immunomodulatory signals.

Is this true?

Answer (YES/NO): YES